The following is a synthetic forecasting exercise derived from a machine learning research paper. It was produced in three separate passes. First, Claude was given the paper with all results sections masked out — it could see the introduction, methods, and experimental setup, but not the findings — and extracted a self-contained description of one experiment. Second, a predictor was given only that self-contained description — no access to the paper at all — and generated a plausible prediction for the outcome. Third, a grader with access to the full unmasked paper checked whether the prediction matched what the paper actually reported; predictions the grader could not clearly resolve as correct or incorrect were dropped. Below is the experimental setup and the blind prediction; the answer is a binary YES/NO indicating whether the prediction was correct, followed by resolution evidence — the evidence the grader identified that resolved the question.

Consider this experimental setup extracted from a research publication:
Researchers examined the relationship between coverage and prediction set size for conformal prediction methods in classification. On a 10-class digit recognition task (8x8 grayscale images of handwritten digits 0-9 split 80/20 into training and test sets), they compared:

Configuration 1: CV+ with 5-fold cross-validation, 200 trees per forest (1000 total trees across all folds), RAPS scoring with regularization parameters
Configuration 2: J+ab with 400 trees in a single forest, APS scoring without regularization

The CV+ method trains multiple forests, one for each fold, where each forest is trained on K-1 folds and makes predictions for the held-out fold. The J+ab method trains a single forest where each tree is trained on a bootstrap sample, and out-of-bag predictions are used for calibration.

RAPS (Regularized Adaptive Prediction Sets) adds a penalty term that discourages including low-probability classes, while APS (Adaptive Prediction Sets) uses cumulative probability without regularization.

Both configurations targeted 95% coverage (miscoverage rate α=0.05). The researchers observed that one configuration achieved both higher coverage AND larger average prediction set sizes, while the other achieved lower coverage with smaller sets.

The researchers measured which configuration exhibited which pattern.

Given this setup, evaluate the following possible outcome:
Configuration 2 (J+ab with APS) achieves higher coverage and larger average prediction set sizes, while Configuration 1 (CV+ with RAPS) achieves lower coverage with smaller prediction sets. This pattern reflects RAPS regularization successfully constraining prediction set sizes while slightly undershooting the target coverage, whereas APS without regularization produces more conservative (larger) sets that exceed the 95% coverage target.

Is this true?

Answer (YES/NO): YES